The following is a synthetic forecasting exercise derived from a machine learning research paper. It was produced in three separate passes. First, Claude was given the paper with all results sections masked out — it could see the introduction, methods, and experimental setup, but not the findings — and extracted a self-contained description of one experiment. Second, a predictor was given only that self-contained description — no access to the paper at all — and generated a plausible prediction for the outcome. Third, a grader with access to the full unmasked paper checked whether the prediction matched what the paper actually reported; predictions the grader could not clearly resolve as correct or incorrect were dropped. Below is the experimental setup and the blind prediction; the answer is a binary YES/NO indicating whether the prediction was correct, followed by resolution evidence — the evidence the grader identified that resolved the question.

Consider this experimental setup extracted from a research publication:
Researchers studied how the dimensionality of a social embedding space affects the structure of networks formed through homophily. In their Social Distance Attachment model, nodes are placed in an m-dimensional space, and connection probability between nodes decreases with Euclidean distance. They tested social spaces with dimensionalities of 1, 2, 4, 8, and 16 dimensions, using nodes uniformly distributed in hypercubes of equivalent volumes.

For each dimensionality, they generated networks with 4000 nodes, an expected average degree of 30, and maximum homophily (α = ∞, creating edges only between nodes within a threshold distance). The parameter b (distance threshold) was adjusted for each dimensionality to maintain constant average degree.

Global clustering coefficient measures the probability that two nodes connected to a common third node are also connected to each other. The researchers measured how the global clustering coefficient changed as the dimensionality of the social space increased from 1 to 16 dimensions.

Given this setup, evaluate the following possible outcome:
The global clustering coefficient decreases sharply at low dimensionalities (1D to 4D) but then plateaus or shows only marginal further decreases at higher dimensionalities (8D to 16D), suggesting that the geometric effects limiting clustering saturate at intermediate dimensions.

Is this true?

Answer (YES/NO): NO